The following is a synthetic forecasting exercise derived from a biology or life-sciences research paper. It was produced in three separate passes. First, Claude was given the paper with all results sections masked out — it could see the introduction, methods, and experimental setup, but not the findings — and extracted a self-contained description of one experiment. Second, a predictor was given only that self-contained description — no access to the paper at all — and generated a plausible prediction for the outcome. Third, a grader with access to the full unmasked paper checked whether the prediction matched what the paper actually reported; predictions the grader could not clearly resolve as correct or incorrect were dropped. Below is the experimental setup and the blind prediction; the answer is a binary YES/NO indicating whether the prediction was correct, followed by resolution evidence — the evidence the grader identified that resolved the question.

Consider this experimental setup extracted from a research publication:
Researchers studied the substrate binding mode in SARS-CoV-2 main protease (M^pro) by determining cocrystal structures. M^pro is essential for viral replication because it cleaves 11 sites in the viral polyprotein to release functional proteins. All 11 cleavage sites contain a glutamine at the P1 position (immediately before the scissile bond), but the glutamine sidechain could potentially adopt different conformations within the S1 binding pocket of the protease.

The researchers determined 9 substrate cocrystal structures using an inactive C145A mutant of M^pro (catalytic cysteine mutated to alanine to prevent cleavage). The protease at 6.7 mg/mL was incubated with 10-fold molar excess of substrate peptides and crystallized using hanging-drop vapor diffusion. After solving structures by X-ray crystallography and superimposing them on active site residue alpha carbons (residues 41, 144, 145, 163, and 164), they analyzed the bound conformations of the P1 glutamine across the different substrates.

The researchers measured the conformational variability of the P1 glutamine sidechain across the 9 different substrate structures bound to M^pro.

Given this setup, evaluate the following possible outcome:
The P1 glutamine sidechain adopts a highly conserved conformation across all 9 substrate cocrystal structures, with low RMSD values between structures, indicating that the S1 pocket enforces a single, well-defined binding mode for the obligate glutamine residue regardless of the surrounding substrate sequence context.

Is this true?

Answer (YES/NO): YES